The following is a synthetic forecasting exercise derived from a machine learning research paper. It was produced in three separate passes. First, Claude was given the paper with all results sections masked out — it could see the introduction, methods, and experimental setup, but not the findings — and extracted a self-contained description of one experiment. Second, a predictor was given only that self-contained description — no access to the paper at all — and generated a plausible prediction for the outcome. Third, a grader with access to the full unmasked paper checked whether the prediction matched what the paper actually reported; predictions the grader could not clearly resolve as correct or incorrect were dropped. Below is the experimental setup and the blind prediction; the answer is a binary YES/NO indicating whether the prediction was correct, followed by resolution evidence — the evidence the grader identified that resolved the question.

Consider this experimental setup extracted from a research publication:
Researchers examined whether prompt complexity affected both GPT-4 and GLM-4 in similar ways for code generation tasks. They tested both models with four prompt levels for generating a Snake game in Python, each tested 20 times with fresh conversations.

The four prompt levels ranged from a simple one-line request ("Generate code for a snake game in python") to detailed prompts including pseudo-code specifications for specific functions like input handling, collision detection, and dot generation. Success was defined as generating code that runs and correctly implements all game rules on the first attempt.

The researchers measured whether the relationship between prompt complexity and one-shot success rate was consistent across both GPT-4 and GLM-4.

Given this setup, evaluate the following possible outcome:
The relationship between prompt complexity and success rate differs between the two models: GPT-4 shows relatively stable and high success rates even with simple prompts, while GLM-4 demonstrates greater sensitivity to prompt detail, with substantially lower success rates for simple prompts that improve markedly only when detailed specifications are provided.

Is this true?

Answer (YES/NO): NO